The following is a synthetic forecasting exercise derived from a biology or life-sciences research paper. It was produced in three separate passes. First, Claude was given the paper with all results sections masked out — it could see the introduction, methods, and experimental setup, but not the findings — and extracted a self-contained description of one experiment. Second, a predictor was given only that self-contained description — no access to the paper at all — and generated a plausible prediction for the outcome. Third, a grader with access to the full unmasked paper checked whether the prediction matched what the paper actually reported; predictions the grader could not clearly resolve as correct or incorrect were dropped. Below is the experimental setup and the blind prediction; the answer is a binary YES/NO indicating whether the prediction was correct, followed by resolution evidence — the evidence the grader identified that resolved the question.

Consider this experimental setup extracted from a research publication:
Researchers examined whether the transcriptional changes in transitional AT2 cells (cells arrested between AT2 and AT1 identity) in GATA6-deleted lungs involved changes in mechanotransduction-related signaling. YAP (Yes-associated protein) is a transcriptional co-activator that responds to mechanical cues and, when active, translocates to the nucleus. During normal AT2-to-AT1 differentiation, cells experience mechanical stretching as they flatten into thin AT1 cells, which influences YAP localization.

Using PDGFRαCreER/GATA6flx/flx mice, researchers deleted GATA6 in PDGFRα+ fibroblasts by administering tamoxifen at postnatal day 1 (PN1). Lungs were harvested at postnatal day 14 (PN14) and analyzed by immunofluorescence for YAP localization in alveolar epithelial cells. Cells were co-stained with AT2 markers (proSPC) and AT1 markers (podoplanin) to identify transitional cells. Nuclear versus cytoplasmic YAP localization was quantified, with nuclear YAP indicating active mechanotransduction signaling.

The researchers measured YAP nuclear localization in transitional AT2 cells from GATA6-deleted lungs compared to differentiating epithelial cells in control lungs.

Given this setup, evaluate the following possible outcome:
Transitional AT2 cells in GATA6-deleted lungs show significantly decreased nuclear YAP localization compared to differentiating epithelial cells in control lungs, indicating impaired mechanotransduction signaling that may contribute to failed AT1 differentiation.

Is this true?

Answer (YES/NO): NO